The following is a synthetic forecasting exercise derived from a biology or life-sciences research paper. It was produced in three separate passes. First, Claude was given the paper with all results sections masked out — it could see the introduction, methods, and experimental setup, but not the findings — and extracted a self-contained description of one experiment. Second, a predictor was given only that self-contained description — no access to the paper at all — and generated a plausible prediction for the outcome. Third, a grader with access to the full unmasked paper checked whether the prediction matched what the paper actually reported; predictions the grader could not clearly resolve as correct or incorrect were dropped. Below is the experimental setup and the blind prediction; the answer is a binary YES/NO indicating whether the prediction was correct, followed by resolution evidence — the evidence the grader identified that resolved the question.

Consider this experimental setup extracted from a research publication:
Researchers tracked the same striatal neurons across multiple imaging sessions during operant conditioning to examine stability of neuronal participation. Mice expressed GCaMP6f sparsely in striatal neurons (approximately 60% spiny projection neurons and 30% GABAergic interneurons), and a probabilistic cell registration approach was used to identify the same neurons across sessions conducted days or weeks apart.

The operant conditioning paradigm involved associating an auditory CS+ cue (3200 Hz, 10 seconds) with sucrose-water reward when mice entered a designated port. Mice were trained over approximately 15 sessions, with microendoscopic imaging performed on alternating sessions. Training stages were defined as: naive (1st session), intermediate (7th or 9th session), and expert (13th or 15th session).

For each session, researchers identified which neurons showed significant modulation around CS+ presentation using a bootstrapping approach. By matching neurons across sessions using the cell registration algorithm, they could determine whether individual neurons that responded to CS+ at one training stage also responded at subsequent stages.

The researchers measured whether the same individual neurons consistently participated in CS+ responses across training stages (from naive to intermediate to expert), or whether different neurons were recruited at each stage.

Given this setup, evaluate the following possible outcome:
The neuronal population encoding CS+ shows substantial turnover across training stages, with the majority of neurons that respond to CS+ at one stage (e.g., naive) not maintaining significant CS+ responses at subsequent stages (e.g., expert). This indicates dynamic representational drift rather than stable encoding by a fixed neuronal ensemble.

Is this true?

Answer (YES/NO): YES